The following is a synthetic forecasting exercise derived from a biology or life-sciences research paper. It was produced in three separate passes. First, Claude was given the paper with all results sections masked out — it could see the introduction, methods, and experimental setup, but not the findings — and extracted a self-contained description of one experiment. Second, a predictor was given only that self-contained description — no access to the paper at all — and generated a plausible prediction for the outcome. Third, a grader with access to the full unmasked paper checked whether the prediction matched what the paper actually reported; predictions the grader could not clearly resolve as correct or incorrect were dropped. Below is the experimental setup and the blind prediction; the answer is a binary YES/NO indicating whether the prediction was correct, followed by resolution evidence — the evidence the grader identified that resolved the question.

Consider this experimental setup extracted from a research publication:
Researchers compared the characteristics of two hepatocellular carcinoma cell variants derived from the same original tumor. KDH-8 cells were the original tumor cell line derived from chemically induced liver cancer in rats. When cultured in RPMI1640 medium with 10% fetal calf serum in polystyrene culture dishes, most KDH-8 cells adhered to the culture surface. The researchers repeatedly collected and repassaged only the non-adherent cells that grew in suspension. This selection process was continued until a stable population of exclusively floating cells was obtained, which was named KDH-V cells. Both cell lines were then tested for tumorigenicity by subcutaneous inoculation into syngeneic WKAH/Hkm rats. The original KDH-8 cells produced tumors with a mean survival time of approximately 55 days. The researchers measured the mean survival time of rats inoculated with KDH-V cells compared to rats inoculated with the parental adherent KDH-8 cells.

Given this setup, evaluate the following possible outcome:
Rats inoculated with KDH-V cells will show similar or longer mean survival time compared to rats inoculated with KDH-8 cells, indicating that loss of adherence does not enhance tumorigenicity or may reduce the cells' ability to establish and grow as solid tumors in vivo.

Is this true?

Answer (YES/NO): NO